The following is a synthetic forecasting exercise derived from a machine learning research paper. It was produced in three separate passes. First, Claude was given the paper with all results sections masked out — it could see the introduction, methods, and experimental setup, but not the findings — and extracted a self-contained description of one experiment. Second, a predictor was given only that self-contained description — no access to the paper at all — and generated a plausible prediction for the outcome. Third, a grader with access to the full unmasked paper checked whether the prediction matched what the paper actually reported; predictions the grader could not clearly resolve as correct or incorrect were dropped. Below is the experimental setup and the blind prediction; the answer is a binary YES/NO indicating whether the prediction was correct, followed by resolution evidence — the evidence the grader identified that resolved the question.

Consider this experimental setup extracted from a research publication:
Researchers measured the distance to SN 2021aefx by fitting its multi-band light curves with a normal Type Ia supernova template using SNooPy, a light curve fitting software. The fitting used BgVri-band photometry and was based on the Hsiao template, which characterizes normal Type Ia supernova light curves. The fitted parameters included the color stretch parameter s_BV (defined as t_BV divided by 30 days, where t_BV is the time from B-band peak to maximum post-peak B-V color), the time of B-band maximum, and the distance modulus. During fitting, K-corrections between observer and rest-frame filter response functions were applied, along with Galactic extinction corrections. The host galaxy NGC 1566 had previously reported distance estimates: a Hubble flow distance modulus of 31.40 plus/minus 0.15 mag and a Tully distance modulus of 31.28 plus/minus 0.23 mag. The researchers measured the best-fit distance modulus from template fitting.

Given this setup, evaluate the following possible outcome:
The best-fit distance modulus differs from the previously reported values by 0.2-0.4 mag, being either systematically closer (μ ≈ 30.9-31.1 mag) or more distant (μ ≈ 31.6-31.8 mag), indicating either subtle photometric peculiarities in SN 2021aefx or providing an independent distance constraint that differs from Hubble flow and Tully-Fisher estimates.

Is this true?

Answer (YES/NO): NO